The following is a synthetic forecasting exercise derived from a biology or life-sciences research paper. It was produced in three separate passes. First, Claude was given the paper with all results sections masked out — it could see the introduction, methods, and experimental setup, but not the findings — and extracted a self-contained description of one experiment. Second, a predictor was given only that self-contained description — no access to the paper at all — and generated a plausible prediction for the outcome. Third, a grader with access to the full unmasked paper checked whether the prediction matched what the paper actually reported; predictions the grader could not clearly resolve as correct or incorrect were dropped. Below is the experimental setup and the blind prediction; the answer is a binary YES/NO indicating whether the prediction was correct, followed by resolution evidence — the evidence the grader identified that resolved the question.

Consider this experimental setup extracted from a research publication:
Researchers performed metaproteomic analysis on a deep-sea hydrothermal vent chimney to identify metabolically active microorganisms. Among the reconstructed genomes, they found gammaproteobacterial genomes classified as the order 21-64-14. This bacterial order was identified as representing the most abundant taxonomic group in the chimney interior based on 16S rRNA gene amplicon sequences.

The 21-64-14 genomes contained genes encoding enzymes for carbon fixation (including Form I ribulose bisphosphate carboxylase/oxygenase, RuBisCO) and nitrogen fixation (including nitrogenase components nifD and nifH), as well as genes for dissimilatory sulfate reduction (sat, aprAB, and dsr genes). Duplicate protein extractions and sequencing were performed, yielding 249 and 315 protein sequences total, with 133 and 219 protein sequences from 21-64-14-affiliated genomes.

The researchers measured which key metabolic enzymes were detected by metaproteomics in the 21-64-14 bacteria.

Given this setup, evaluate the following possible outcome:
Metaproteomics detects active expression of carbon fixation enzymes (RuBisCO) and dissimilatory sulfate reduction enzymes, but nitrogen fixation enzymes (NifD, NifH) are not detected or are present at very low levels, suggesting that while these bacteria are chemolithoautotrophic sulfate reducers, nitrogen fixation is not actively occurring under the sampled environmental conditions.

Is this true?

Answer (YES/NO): NO